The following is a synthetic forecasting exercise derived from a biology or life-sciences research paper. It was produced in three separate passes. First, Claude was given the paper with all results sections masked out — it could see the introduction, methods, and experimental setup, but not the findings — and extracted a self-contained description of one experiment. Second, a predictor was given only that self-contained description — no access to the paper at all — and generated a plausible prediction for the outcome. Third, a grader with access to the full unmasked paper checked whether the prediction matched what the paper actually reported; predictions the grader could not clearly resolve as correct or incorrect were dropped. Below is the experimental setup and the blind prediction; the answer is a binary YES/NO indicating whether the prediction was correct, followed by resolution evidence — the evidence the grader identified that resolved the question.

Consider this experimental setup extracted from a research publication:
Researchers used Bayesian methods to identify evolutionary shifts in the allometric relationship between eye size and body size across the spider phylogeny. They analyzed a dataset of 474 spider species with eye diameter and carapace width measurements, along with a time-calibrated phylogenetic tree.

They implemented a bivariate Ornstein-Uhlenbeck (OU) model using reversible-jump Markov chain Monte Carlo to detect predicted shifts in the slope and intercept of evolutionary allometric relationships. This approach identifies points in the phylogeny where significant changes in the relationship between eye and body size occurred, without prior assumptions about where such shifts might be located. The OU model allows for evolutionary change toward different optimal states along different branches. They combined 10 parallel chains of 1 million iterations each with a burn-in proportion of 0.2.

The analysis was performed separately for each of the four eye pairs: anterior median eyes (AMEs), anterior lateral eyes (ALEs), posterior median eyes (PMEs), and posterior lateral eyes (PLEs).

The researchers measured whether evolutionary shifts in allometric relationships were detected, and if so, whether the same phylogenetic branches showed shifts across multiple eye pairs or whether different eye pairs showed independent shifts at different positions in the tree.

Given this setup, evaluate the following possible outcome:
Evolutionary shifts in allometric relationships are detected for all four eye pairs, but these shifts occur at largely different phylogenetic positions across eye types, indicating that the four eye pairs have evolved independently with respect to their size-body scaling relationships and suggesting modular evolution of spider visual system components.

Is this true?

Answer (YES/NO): NO